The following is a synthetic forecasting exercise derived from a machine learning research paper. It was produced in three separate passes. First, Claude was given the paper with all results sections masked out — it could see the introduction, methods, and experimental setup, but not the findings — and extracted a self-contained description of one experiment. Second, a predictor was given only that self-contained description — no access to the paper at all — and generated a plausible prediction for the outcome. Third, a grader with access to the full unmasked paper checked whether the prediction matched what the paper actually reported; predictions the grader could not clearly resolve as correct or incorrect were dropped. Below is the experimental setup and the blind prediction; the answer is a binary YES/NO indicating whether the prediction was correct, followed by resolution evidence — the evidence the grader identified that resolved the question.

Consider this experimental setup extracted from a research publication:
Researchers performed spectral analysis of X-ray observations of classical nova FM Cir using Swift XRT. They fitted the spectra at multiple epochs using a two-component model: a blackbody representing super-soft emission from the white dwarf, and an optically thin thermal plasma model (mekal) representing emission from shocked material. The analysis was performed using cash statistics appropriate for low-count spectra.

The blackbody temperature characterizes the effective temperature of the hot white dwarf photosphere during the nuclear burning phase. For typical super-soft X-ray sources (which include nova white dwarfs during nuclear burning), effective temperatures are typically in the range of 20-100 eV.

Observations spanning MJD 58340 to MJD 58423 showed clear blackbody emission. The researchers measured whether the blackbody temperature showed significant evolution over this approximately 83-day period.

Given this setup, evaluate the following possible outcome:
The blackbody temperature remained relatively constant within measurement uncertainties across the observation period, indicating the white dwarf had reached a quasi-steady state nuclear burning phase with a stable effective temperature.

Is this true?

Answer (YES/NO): NO